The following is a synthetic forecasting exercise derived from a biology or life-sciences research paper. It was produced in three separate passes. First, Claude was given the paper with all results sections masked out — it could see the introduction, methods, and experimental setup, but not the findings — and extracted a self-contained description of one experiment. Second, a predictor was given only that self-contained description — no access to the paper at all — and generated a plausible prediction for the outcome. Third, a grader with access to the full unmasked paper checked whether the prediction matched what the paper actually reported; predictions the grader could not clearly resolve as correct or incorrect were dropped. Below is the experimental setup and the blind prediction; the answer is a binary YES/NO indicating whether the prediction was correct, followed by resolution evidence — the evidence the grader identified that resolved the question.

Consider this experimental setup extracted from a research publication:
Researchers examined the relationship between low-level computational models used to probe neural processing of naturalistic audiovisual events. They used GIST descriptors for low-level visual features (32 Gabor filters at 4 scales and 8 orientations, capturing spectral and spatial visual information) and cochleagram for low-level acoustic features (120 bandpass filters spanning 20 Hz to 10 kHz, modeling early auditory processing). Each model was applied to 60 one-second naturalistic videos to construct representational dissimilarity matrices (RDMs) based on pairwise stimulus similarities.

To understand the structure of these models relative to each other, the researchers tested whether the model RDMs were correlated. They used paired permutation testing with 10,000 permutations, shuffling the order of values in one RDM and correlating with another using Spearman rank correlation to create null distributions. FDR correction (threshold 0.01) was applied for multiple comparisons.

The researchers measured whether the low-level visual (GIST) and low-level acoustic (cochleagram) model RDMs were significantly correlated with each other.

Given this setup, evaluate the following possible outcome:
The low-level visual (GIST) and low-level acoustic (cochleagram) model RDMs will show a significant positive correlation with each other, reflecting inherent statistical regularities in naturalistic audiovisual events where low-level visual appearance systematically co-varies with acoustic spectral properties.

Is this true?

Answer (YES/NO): NO